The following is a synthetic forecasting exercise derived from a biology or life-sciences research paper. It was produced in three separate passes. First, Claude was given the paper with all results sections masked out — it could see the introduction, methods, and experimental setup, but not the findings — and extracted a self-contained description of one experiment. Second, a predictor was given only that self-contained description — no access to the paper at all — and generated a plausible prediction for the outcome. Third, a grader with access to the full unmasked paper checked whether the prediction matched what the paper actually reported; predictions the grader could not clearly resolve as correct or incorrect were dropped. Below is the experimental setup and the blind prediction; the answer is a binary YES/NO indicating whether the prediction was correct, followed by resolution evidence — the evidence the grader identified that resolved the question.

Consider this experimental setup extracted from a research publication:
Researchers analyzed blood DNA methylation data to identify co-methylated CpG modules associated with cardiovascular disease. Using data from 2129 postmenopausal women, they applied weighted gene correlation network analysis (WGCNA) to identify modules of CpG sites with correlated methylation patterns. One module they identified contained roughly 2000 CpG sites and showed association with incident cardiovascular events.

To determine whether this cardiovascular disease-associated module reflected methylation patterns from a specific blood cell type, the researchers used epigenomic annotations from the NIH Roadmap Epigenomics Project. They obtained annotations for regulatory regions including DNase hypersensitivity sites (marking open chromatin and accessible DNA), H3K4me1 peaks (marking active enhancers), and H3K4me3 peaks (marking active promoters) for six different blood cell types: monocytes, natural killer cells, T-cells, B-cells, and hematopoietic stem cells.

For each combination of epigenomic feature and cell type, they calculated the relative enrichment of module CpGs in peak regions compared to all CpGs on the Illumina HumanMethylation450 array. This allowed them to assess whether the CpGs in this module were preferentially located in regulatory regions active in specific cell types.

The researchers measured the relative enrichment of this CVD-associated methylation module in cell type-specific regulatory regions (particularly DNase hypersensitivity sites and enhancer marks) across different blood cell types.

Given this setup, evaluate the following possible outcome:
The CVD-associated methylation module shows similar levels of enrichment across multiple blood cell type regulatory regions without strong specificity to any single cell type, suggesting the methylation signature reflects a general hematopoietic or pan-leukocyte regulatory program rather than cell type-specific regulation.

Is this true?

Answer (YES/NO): NO